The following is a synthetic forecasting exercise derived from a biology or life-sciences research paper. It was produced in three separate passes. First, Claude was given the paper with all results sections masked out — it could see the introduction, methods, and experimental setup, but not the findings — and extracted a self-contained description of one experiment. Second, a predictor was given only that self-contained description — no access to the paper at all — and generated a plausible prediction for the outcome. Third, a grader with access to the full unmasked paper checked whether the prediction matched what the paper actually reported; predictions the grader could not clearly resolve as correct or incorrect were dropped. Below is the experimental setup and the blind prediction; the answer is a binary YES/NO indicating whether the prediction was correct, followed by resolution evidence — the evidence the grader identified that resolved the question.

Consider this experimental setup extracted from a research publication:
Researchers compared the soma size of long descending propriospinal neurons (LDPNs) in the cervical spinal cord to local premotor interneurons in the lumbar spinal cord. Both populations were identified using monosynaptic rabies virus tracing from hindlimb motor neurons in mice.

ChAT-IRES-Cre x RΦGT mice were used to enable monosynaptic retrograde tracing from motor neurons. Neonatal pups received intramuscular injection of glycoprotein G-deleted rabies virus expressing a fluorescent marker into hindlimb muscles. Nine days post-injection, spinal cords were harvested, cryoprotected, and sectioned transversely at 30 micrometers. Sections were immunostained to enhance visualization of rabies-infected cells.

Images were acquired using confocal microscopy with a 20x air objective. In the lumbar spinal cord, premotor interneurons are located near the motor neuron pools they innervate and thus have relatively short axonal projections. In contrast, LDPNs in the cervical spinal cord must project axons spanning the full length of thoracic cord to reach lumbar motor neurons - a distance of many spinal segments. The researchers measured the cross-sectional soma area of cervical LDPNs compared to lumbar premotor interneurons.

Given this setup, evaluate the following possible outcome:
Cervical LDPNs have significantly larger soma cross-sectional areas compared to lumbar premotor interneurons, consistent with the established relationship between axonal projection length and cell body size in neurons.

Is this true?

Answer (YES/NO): YES